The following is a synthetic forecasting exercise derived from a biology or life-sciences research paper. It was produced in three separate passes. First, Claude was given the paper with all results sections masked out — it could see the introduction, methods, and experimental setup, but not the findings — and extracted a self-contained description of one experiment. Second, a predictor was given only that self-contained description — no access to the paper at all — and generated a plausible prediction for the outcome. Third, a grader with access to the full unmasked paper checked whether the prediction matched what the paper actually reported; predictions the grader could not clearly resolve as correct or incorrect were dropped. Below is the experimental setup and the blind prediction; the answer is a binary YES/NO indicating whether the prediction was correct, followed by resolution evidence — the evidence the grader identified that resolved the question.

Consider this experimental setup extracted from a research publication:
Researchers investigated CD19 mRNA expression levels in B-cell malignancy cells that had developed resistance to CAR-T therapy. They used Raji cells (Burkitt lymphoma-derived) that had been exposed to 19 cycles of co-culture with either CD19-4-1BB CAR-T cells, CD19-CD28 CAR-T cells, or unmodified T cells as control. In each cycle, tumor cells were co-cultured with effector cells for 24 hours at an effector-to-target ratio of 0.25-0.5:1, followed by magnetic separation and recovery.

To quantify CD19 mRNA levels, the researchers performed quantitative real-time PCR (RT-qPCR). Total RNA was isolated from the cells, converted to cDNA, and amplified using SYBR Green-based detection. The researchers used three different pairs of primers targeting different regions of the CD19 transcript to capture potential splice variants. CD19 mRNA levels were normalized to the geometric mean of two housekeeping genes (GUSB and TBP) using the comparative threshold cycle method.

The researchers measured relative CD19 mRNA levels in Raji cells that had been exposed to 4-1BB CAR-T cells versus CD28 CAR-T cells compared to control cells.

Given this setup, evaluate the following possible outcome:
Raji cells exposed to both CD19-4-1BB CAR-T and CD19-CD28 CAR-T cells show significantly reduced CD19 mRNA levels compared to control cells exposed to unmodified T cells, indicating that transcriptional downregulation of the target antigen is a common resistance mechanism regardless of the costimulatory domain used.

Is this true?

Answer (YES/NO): NO